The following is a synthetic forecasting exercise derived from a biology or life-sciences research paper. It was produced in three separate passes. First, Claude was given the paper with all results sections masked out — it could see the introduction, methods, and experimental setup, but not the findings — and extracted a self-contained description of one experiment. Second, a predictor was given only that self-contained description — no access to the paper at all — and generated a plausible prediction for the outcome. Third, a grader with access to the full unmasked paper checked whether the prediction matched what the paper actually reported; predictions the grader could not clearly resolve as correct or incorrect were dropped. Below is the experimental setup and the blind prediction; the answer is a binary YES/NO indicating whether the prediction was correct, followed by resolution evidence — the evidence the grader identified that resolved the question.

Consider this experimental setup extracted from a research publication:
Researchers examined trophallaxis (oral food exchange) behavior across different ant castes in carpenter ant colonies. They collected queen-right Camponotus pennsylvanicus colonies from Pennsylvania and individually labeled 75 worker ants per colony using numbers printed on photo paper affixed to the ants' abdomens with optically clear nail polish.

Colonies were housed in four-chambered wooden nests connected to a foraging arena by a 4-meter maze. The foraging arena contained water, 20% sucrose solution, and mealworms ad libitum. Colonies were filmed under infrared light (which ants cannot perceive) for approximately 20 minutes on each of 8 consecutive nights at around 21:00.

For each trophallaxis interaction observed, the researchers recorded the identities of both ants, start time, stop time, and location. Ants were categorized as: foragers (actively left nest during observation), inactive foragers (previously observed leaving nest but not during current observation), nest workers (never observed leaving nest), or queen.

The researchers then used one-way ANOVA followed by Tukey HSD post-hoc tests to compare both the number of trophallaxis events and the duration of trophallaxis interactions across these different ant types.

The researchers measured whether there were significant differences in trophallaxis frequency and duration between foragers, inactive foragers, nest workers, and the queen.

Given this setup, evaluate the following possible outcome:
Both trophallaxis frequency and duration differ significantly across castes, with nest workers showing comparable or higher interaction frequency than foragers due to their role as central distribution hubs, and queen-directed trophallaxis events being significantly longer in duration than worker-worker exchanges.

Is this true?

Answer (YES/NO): NO